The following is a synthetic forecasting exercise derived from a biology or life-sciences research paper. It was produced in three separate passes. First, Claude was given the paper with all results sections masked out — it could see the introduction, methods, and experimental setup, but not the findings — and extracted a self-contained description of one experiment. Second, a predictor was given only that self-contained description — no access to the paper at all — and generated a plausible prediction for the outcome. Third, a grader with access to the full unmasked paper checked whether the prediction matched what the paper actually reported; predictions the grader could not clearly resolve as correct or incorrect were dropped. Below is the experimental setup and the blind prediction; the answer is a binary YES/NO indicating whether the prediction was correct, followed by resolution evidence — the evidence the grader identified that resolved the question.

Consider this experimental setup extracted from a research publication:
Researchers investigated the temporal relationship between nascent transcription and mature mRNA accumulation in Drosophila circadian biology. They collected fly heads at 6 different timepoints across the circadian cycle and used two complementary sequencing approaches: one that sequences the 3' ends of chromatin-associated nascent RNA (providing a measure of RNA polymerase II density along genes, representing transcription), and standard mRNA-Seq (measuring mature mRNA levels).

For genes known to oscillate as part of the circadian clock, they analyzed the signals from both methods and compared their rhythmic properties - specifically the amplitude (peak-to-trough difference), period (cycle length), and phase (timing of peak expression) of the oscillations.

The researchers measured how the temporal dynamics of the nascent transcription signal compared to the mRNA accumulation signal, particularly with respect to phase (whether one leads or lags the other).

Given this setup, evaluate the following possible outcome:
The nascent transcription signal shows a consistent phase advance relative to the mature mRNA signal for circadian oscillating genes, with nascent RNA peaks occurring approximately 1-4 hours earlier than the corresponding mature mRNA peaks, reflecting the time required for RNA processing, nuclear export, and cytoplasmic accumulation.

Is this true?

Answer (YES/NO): NO